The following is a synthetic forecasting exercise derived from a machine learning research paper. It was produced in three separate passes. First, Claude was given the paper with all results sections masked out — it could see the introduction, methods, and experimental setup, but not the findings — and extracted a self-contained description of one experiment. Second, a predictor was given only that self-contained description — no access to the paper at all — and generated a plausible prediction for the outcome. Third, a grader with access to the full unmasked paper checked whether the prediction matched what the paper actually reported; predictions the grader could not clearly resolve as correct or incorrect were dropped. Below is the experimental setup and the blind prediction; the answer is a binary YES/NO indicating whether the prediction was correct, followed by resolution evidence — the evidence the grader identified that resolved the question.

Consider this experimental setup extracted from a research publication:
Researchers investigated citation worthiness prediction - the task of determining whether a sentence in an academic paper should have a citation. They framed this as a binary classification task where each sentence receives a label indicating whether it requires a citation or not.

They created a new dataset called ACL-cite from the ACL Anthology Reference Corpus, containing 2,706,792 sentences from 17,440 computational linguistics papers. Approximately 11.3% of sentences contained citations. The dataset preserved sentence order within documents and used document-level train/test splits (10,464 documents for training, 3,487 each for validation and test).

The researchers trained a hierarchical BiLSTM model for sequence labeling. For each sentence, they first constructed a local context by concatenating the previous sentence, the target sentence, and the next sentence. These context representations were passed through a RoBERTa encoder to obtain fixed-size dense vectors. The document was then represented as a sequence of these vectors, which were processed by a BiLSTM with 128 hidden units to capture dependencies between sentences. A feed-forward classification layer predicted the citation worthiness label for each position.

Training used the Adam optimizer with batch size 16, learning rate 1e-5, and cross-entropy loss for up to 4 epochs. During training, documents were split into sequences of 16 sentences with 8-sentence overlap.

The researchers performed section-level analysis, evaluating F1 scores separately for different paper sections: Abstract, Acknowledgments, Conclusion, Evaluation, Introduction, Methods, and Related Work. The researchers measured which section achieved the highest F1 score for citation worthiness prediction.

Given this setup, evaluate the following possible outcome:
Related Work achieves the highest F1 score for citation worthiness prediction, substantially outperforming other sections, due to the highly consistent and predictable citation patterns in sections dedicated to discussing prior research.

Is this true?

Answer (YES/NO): YES